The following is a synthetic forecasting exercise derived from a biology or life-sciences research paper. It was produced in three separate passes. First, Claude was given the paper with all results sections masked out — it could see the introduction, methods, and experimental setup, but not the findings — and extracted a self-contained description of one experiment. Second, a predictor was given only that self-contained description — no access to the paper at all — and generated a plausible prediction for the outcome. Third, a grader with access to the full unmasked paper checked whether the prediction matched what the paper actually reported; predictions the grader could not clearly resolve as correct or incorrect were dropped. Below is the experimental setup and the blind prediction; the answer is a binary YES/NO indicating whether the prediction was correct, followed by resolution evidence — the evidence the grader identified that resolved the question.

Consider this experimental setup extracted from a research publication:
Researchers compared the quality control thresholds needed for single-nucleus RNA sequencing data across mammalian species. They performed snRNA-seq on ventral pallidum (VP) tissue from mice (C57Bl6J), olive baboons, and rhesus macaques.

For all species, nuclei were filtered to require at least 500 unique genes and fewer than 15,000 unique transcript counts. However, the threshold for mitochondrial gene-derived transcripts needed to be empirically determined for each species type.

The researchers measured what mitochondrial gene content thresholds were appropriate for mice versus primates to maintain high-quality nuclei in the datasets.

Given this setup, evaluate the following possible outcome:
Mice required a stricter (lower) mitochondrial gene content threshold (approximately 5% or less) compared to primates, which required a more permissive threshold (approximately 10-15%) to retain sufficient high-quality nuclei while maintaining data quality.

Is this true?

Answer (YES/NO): NO